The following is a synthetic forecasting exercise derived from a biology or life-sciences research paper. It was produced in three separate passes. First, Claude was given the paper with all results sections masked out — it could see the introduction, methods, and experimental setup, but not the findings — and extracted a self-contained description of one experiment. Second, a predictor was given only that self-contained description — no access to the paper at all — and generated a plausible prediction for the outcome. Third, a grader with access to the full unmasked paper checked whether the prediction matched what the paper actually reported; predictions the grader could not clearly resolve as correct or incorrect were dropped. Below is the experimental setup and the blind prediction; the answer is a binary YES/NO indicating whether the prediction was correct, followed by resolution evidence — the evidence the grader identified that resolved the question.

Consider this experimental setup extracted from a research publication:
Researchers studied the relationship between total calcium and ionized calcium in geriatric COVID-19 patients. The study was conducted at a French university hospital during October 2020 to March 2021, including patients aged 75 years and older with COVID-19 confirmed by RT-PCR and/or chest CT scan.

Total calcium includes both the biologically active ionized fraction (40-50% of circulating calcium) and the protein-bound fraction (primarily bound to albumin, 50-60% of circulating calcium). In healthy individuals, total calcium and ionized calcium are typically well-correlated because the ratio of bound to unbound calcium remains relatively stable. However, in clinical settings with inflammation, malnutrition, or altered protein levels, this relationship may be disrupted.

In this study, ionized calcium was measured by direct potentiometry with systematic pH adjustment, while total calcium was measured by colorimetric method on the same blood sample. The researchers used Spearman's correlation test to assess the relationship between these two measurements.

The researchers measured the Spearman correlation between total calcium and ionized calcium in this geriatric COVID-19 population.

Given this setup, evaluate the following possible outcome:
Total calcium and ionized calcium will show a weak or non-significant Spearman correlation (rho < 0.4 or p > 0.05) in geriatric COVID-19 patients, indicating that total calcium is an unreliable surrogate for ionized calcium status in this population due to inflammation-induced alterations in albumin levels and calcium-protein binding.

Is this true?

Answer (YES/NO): NO